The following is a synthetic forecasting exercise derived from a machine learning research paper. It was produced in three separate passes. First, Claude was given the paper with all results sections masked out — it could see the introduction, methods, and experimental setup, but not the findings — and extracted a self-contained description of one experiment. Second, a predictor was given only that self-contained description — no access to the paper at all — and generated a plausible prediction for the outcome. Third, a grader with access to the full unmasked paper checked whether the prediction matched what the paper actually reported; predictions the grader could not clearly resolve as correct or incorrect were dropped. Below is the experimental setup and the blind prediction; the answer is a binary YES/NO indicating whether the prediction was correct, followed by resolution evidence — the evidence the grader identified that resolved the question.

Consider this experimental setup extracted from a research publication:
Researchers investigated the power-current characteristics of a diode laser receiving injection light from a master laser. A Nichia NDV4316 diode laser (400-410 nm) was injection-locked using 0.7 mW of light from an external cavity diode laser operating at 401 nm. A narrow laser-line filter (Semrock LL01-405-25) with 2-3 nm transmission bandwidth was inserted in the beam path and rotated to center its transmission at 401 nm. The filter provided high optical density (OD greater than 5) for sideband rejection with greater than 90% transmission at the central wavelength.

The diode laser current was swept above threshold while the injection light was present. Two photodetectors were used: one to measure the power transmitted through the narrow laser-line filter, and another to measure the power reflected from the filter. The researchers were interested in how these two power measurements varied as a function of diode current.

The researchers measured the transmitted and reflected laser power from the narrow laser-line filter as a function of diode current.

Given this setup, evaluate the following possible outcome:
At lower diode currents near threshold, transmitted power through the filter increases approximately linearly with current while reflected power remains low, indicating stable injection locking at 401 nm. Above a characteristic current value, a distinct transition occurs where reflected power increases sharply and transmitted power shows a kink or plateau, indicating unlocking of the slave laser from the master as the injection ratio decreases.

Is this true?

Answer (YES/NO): NO